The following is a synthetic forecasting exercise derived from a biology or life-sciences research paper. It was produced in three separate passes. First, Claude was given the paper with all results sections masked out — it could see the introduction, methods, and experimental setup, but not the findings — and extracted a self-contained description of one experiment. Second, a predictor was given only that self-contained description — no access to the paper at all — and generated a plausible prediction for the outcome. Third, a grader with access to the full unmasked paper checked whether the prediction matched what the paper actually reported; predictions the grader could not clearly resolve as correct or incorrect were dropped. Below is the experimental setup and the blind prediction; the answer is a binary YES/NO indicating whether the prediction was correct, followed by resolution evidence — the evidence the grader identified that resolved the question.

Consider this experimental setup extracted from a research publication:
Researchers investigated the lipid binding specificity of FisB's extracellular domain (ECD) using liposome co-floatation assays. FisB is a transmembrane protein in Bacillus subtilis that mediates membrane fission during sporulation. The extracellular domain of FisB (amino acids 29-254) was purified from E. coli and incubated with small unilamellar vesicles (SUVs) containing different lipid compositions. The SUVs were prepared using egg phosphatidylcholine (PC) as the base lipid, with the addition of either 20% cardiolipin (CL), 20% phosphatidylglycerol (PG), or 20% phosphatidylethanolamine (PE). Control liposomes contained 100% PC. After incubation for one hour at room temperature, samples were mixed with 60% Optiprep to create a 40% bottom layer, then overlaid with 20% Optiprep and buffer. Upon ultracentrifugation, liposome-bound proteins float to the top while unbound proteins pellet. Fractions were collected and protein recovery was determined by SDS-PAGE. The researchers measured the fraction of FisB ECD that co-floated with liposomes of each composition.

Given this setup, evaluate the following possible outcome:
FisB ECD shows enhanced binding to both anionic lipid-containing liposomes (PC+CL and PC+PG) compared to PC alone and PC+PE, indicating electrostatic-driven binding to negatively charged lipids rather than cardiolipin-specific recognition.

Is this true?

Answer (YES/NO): YES